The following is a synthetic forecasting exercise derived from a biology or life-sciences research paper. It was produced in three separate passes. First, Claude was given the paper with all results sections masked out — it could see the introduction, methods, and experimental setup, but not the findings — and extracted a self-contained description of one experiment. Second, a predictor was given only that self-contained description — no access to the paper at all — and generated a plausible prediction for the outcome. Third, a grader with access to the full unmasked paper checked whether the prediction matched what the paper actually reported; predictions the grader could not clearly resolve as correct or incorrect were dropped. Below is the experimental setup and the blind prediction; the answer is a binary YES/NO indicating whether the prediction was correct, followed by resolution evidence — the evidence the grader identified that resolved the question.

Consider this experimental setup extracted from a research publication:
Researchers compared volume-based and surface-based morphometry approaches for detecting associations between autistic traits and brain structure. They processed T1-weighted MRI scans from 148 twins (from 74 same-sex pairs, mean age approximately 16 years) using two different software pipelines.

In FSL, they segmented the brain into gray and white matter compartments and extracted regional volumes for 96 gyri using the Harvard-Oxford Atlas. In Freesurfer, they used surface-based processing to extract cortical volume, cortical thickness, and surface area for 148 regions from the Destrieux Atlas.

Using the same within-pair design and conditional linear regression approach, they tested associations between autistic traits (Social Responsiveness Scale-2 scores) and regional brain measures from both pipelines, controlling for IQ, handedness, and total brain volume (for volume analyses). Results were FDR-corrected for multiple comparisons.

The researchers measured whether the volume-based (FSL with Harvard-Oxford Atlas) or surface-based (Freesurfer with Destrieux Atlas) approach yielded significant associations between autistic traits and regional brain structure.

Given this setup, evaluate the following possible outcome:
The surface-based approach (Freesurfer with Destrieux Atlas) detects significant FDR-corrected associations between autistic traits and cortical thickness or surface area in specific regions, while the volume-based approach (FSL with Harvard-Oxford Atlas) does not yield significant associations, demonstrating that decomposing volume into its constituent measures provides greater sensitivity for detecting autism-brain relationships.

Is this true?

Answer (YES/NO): YES